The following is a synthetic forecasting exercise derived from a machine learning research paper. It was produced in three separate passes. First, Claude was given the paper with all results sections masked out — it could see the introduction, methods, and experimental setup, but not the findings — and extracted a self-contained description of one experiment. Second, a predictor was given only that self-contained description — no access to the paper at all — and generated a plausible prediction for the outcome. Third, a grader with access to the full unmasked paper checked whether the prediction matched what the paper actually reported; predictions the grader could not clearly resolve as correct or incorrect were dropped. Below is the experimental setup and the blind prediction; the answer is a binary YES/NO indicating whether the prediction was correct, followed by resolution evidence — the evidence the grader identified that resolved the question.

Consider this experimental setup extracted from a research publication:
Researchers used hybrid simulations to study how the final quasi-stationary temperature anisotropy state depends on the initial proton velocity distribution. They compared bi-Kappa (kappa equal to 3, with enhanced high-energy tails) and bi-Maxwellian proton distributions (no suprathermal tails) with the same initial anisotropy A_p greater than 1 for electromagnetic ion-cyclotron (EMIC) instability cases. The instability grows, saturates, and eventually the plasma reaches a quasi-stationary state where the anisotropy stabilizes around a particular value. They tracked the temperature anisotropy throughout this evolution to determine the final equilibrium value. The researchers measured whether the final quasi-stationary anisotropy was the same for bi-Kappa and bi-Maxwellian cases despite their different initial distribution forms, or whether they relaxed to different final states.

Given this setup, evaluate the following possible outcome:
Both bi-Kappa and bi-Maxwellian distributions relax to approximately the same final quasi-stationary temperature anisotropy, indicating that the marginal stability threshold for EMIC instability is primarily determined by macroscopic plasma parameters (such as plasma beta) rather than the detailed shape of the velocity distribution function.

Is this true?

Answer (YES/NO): NO